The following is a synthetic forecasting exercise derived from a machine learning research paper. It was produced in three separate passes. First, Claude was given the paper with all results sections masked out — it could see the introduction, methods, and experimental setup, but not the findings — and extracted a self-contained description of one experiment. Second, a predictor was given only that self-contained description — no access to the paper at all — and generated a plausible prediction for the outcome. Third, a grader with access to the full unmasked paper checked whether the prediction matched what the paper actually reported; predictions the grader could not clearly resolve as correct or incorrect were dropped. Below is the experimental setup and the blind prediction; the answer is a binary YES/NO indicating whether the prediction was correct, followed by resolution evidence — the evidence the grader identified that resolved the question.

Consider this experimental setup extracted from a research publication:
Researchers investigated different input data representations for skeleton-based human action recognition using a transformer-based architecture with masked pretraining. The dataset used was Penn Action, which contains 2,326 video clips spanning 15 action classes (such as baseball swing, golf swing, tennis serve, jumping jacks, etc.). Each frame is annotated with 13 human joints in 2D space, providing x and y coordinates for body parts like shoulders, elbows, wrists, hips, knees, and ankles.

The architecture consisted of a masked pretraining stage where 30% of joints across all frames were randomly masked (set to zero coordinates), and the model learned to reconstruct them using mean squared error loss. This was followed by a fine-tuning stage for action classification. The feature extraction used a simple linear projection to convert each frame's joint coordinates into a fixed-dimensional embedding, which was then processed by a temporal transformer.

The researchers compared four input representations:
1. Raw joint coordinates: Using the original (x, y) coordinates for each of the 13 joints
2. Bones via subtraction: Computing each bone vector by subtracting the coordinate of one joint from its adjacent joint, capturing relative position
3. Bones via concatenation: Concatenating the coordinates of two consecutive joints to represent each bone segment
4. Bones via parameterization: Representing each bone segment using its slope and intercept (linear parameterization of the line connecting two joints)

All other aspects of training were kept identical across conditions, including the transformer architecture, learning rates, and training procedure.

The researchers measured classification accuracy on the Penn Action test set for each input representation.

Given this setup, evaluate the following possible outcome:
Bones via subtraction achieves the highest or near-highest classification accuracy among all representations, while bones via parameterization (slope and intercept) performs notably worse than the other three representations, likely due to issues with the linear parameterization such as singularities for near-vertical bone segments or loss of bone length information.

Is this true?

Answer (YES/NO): NO